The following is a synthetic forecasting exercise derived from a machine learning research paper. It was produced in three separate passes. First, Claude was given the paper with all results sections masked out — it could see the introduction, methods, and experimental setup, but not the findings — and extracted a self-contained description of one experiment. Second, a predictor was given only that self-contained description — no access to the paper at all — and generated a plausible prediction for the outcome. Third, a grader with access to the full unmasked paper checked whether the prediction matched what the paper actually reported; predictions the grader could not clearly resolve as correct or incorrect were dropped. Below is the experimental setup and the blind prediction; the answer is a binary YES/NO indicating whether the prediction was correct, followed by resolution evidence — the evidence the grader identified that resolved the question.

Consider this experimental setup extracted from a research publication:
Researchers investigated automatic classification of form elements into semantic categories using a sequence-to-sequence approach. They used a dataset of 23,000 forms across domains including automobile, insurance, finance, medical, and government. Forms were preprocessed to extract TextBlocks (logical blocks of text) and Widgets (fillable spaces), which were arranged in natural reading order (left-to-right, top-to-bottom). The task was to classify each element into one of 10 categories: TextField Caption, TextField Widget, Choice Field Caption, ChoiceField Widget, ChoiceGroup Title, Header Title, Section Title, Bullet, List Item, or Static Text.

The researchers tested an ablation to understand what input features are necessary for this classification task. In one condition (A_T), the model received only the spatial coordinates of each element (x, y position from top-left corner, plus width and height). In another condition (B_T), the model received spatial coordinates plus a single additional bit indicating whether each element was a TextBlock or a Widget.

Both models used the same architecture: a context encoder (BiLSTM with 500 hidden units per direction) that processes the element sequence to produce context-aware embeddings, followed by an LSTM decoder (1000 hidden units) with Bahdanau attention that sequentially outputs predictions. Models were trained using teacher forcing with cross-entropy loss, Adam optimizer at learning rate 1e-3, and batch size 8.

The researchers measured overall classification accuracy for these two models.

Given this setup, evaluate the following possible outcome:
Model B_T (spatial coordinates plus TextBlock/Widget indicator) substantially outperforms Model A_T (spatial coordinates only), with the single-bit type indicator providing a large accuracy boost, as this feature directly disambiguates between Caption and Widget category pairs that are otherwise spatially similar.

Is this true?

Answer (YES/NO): YES